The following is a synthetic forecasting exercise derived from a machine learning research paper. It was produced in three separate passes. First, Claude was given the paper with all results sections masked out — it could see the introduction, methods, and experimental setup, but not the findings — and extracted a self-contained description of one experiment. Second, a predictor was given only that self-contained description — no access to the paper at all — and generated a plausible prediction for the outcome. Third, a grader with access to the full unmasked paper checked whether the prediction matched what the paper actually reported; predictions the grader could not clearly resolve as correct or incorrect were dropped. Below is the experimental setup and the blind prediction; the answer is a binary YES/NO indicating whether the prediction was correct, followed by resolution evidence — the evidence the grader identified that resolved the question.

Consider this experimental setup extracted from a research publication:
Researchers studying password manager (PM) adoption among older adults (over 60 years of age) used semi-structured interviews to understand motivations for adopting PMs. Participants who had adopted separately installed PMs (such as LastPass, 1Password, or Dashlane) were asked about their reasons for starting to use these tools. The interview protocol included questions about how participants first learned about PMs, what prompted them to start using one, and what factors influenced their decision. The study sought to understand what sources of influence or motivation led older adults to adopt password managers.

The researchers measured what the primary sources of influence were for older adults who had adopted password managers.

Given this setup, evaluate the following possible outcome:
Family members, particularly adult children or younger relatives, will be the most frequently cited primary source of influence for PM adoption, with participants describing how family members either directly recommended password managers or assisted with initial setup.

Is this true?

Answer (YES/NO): YES